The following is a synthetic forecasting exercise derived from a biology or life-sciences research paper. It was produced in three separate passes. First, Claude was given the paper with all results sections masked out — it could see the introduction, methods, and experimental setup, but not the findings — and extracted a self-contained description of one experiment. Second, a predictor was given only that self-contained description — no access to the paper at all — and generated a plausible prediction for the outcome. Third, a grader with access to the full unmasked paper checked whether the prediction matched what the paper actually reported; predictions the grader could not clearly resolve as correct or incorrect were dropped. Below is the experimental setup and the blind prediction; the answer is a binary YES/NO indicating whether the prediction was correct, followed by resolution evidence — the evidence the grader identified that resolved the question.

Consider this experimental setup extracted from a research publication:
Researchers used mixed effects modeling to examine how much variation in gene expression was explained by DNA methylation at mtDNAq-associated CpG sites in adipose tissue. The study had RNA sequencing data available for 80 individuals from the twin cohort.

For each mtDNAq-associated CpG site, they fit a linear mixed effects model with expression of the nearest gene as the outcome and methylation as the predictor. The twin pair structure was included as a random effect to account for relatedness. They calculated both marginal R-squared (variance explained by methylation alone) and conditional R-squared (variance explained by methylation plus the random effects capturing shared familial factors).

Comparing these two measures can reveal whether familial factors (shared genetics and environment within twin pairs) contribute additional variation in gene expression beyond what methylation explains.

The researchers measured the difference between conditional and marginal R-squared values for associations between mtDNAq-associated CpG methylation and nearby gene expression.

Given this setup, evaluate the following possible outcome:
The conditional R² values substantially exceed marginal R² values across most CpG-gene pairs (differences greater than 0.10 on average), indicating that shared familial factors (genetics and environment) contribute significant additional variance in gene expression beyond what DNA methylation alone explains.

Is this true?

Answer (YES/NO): YES